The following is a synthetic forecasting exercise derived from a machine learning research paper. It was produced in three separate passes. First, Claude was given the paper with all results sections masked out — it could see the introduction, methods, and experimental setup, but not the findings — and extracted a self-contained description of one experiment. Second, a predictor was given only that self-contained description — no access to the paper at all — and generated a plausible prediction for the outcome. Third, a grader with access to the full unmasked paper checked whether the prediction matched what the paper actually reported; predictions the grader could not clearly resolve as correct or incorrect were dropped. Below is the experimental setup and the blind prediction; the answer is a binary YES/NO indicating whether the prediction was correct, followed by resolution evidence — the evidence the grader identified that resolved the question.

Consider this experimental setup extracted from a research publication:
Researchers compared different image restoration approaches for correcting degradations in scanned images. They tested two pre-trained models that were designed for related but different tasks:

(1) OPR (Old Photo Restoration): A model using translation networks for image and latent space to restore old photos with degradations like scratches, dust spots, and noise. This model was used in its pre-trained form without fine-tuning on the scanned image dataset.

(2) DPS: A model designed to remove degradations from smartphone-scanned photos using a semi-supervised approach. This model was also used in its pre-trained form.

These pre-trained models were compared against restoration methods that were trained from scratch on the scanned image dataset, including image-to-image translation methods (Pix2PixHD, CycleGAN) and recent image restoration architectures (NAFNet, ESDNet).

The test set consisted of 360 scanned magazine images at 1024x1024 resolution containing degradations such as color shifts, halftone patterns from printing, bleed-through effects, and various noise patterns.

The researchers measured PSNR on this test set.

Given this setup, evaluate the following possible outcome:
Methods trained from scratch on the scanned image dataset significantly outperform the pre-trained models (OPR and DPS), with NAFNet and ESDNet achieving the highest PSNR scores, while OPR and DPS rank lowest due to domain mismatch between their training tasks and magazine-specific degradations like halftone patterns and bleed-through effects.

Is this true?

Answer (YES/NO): NO